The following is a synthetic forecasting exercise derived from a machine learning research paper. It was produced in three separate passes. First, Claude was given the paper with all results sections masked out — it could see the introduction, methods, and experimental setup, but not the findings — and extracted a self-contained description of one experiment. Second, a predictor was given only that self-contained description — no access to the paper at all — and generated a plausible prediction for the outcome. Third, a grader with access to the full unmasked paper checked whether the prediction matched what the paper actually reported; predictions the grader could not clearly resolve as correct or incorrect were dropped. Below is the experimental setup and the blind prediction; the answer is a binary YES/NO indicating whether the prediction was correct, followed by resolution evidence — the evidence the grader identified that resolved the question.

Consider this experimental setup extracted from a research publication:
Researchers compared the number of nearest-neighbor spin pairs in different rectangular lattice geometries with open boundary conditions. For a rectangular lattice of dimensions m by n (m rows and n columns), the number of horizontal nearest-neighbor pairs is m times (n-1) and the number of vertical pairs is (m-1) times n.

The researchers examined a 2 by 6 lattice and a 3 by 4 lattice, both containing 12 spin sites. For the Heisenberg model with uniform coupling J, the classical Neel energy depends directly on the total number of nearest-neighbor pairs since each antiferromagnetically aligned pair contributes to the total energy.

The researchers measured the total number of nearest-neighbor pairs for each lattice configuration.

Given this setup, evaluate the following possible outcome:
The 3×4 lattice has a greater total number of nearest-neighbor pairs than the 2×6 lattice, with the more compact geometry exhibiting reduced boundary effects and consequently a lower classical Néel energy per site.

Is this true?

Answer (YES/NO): YES